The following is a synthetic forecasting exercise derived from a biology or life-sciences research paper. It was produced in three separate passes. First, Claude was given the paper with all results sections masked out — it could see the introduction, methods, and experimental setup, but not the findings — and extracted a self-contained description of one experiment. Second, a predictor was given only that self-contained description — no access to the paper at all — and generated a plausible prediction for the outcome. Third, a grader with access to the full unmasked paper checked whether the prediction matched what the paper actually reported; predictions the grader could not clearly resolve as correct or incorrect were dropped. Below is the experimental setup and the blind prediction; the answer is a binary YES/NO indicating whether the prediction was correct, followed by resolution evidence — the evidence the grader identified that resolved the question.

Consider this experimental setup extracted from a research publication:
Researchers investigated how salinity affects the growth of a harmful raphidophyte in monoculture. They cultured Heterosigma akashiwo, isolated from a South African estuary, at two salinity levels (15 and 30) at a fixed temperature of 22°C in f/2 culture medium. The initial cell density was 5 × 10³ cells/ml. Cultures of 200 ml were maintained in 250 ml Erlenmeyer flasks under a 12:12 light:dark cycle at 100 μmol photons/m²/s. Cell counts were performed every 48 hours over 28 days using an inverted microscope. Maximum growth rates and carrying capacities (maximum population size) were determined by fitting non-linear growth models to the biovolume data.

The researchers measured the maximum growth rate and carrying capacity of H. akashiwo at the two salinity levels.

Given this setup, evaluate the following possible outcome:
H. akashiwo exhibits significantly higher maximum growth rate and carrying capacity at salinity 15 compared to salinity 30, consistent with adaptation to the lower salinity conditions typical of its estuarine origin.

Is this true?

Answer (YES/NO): YES